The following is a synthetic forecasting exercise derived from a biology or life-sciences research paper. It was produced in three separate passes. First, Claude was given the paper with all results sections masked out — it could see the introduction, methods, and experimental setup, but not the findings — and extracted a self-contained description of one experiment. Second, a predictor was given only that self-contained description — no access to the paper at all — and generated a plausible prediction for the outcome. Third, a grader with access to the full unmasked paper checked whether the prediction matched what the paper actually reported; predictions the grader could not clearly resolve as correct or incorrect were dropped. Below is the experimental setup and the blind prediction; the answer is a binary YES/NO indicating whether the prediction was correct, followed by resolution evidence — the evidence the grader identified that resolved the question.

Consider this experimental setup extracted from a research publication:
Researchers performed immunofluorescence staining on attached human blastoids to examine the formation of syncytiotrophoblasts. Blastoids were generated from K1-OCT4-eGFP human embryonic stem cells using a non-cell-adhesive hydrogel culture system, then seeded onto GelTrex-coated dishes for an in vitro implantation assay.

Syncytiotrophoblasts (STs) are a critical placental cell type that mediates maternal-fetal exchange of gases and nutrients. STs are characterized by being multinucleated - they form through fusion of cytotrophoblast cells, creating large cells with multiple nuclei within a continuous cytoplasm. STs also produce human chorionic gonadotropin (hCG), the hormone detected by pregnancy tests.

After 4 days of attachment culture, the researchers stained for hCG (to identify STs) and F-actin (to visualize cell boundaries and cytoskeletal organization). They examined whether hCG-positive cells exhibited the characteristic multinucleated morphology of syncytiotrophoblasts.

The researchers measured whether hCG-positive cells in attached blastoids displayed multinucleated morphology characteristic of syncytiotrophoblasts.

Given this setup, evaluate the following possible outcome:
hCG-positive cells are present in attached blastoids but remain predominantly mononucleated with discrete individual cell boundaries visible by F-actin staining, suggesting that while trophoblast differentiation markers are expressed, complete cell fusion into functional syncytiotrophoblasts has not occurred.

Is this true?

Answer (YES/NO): NO